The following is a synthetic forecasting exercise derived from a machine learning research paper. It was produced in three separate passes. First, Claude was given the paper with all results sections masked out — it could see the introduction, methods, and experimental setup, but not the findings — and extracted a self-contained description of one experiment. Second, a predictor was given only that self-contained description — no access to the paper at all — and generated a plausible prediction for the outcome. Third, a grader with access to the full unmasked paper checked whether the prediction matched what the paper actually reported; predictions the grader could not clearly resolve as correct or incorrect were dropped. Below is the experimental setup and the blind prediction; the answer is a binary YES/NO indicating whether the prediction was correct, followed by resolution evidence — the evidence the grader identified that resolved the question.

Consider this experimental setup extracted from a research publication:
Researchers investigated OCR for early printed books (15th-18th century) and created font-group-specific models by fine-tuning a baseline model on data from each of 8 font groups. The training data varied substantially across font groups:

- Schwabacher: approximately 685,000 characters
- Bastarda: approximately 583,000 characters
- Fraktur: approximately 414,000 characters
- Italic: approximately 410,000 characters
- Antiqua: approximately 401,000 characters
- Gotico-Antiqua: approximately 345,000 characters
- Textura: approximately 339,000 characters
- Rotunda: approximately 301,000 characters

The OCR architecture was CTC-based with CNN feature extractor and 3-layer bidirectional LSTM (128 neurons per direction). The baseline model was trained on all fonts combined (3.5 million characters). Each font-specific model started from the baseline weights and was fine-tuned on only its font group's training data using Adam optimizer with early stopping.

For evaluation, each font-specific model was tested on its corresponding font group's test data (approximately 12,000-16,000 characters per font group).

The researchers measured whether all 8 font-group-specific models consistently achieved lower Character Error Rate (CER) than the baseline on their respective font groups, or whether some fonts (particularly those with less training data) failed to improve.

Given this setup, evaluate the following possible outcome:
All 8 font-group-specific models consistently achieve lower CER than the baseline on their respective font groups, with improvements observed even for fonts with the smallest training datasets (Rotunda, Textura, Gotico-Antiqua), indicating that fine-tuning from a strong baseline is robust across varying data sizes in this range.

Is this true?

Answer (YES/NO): YES